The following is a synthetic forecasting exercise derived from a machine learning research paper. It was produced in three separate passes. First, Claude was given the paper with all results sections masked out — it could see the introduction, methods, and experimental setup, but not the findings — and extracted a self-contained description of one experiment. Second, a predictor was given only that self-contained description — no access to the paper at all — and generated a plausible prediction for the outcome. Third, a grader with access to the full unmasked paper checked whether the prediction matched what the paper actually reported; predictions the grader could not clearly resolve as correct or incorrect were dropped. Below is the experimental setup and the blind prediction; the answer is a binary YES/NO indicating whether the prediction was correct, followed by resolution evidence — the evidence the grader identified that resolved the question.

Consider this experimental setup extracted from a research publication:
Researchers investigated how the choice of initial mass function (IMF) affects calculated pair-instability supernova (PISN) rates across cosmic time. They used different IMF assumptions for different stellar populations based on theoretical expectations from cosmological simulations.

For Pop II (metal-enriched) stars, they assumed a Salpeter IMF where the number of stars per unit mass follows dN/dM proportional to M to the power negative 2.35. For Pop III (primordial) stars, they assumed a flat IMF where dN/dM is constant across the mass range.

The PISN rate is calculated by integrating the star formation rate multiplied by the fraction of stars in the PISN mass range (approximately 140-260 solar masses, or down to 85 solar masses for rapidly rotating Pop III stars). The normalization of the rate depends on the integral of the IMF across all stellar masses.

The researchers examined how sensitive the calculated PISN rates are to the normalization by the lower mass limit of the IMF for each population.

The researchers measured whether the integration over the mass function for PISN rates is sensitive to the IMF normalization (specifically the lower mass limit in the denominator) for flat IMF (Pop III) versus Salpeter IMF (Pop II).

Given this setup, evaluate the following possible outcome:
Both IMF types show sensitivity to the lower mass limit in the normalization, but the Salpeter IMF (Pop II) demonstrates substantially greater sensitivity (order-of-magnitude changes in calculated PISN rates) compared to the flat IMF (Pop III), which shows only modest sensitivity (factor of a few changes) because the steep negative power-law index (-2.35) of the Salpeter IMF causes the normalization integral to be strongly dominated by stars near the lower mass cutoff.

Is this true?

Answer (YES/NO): NO